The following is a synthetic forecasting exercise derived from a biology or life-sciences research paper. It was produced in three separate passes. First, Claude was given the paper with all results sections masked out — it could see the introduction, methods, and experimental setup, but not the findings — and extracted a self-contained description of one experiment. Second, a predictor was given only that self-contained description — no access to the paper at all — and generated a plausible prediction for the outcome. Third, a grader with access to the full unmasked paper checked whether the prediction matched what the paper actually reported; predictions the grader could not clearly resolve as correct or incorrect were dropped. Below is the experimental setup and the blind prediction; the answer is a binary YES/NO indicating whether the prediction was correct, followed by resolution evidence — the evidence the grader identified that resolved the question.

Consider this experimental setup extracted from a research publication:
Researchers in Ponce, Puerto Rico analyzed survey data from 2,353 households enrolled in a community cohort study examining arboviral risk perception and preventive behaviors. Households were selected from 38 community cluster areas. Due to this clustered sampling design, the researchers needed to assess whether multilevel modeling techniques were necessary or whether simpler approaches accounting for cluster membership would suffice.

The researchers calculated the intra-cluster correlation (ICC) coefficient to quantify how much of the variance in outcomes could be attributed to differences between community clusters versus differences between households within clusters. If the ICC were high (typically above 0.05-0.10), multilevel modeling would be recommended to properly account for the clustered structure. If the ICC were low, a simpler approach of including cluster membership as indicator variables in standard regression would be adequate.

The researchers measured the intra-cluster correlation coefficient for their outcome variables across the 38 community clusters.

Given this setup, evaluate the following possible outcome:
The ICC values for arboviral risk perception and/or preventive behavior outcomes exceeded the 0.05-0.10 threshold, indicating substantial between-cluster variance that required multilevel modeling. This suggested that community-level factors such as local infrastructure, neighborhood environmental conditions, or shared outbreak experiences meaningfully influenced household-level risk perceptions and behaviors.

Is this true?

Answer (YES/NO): NO